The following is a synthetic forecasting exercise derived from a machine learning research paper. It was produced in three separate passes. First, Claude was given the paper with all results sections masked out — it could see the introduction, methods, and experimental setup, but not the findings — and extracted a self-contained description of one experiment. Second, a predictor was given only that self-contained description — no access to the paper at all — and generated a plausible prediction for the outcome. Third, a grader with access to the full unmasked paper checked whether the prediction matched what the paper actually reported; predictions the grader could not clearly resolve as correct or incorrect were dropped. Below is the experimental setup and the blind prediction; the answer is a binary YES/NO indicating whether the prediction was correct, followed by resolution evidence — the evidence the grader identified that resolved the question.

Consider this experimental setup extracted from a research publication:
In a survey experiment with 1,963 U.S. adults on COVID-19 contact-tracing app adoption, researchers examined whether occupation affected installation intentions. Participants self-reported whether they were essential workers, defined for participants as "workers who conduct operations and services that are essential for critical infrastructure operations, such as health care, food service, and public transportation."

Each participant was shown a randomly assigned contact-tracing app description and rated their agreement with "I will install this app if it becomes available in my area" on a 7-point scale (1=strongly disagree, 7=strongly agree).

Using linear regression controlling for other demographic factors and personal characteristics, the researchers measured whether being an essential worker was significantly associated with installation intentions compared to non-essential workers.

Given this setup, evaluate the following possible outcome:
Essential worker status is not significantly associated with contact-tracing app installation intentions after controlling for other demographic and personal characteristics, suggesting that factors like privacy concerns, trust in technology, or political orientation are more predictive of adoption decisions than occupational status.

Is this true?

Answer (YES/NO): NO